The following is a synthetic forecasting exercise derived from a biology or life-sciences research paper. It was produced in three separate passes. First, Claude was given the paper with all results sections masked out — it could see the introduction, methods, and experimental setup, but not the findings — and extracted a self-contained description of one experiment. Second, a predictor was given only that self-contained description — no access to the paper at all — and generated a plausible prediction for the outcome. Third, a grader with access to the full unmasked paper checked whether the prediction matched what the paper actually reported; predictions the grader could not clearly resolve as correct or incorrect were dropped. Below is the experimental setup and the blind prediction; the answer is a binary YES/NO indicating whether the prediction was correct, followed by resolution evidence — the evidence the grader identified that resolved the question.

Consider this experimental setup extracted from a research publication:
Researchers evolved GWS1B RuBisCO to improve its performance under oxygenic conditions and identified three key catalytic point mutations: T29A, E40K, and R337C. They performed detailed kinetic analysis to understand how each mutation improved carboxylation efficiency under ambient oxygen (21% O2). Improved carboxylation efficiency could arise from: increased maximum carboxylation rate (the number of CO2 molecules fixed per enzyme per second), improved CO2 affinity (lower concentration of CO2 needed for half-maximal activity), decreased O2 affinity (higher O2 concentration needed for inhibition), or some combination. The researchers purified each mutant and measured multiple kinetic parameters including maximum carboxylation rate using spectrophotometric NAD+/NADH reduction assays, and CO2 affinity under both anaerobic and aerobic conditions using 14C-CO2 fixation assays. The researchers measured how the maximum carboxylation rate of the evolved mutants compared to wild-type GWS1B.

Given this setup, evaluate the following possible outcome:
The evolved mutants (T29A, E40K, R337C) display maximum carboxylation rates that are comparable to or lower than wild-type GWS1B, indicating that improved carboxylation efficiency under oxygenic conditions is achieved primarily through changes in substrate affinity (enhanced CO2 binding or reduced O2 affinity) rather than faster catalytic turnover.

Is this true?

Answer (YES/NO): YES